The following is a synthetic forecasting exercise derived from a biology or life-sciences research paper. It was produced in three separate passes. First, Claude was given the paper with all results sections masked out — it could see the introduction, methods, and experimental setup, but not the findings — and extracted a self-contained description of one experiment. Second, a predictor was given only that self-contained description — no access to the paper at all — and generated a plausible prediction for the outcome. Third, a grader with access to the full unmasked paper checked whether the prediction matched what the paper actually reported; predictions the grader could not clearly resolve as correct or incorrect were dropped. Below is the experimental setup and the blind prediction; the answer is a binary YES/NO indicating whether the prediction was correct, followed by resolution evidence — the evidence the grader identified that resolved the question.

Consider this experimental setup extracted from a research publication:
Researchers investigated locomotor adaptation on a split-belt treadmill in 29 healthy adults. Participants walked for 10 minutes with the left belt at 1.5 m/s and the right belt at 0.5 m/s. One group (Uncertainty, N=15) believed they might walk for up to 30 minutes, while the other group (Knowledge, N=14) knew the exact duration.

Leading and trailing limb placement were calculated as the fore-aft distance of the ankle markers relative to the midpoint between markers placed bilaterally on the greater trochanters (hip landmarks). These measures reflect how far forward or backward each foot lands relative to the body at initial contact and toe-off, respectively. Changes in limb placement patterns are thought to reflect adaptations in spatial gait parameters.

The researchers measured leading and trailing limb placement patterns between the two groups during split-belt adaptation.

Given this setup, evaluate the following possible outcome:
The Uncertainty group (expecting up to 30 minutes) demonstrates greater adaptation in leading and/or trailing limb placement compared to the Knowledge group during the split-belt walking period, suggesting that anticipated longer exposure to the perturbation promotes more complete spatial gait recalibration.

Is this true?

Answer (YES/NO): NO